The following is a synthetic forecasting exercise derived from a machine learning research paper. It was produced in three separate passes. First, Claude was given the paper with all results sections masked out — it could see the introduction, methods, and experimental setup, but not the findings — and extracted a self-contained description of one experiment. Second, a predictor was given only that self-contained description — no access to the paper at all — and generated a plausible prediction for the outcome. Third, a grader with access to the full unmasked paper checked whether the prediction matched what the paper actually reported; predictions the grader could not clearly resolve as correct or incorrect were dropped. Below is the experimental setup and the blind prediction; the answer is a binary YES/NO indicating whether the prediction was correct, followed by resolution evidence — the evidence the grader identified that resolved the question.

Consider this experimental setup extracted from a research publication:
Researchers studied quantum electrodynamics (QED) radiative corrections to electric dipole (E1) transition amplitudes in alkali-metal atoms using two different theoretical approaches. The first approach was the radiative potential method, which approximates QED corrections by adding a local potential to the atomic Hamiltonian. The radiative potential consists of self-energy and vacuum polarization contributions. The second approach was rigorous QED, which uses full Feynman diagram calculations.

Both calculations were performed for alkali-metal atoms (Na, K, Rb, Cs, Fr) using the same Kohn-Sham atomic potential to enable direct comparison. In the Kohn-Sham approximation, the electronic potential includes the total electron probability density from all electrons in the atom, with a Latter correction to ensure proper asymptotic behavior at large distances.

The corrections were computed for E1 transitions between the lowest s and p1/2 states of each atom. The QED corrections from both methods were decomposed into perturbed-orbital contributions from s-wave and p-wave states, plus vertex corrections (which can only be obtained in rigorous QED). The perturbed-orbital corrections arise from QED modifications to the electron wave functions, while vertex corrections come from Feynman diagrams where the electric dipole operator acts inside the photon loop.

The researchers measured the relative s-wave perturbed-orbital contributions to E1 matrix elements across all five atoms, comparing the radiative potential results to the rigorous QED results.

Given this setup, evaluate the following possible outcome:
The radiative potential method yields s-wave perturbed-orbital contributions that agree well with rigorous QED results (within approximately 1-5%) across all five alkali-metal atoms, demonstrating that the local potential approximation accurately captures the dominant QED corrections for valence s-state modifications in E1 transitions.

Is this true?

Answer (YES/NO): YES